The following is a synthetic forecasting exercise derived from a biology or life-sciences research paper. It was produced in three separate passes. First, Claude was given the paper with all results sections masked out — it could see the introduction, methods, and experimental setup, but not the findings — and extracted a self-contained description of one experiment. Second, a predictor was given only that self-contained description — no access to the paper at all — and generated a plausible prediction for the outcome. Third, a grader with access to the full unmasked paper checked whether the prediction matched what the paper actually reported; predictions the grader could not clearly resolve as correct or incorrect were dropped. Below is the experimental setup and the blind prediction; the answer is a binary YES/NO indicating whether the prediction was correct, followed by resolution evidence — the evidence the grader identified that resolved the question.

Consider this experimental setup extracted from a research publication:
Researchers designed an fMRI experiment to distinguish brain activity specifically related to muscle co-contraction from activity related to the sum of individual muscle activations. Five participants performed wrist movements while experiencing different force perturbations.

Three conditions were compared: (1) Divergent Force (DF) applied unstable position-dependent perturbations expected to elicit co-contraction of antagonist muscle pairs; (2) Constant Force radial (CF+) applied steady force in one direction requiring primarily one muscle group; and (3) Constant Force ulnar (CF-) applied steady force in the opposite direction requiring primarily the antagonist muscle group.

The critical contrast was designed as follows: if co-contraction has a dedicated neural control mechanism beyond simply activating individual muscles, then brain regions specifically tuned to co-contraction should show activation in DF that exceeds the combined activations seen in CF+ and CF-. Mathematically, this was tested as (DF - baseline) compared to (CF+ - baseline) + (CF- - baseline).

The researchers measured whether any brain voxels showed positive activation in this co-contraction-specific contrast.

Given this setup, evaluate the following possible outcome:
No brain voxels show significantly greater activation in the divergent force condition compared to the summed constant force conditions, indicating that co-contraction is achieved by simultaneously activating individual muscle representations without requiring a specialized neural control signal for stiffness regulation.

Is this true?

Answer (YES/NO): NO